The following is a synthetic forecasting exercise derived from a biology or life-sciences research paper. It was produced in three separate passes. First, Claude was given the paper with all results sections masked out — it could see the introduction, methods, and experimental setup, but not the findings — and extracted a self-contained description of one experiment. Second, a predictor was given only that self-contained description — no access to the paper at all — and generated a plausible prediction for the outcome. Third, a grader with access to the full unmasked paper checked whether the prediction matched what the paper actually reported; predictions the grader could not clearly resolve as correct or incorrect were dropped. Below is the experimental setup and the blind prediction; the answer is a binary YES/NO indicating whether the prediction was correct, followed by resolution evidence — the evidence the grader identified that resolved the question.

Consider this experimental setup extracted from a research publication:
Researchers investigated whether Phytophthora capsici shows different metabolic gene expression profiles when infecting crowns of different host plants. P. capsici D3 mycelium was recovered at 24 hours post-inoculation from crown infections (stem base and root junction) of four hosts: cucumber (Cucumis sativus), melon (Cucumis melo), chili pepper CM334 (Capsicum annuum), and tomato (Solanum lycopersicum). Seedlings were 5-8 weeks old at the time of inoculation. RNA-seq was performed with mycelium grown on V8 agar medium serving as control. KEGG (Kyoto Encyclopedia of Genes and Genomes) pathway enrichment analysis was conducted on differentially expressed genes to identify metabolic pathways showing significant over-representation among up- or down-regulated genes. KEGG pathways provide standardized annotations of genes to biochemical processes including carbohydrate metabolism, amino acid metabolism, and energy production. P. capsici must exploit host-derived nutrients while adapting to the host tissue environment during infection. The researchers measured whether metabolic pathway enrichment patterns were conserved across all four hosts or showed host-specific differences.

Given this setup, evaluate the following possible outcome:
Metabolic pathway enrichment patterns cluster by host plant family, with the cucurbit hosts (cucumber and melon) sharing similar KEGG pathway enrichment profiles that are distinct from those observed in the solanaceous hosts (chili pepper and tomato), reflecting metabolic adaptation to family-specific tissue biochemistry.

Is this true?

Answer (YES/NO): NO